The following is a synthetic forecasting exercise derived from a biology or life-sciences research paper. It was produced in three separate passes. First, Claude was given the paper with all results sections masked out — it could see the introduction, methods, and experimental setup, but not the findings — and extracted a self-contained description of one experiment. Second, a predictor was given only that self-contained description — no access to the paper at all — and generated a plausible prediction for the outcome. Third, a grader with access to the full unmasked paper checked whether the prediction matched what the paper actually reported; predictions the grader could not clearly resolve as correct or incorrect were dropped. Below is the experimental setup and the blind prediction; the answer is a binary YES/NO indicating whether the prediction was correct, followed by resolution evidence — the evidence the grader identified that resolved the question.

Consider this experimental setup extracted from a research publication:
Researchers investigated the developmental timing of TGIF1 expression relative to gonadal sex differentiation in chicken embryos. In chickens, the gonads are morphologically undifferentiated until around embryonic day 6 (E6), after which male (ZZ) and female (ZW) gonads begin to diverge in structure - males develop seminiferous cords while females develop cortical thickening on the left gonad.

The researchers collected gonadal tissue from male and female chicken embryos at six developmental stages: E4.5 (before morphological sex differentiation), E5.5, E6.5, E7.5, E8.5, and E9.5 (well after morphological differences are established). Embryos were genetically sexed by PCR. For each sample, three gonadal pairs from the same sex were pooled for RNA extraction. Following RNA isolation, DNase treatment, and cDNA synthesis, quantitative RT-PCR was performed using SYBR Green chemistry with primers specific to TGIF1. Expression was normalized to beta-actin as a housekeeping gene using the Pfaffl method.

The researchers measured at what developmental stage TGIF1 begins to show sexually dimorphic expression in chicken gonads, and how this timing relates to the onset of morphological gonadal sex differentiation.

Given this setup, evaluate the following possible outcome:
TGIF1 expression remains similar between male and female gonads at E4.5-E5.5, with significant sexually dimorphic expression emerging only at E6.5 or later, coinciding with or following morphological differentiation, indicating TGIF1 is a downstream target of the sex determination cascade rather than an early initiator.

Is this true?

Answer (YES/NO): YES